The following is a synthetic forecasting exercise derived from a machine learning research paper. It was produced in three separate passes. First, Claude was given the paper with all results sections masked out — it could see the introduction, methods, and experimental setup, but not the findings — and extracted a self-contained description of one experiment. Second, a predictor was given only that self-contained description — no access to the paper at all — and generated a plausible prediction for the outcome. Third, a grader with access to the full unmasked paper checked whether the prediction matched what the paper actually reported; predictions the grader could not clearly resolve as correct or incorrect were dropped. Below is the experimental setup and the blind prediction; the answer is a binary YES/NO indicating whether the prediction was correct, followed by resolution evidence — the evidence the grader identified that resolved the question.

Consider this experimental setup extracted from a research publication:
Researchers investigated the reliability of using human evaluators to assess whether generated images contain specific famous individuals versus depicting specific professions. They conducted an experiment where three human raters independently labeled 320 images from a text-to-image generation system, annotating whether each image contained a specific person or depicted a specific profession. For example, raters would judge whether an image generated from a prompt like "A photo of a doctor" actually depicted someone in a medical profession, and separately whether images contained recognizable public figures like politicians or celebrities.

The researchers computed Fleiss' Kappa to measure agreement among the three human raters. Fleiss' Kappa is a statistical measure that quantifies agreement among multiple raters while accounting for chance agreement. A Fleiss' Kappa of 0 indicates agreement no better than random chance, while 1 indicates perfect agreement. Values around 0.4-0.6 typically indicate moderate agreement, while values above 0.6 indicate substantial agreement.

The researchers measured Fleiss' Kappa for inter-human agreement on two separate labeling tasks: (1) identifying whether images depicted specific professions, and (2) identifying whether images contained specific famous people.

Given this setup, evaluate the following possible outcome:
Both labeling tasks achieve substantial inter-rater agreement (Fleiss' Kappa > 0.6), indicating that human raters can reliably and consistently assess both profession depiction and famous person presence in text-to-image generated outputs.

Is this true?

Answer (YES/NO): NO